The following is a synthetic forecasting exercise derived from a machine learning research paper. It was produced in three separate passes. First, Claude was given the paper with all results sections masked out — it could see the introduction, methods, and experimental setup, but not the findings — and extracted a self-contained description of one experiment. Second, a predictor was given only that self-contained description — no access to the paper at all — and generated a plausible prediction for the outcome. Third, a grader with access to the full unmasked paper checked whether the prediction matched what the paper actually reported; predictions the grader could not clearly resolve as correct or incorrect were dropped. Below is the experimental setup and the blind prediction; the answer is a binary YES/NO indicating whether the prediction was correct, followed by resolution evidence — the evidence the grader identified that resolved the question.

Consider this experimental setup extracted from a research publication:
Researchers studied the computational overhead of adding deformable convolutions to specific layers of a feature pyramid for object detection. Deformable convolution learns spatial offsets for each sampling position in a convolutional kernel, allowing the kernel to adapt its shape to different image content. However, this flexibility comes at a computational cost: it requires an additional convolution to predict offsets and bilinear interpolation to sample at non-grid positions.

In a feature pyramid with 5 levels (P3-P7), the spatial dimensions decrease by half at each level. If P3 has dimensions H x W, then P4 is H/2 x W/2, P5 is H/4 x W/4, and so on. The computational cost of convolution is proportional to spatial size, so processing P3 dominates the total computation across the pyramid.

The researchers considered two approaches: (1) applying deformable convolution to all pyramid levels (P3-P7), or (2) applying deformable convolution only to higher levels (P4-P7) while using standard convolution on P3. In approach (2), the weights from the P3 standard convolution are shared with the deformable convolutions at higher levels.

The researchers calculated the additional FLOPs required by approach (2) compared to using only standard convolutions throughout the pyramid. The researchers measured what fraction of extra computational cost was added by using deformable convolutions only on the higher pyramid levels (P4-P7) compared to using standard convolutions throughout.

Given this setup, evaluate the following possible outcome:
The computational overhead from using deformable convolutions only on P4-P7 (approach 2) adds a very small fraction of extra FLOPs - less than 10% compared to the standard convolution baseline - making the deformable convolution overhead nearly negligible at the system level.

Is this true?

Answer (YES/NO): YES